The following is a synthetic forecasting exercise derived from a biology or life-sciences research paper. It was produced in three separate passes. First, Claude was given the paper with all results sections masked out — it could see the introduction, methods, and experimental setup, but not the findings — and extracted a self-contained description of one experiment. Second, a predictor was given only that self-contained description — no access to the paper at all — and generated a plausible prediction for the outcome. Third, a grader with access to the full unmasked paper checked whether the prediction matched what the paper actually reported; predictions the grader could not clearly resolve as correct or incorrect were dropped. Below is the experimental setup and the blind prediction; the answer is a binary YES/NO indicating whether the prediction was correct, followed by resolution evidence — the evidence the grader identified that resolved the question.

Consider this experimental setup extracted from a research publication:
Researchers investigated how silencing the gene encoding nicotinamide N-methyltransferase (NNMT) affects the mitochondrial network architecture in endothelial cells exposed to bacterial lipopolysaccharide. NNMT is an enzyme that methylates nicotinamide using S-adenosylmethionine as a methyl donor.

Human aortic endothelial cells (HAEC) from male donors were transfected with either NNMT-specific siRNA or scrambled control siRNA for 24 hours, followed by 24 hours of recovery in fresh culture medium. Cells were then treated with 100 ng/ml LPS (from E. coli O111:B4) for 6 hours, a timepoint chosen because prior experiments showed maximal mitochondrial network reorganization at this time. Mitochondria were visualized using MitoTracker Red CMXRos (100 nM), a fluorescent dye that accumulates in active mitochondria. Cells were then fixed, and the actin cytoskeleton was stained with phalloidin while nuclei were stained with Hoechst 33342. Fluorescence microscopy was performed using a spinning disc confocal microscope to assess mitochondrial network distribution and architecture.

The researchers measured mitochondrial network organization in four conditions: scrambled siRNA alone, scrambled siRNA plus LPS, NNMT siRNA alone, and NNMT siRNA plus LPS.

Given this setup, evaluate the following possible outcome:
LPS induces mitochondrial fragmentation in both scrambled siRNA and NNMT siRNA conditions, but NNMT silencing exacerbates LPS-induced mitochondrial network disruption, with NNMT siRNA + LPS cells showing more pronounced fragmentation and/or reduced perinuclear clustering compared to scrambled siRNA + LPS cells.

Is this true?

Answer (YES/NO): NO